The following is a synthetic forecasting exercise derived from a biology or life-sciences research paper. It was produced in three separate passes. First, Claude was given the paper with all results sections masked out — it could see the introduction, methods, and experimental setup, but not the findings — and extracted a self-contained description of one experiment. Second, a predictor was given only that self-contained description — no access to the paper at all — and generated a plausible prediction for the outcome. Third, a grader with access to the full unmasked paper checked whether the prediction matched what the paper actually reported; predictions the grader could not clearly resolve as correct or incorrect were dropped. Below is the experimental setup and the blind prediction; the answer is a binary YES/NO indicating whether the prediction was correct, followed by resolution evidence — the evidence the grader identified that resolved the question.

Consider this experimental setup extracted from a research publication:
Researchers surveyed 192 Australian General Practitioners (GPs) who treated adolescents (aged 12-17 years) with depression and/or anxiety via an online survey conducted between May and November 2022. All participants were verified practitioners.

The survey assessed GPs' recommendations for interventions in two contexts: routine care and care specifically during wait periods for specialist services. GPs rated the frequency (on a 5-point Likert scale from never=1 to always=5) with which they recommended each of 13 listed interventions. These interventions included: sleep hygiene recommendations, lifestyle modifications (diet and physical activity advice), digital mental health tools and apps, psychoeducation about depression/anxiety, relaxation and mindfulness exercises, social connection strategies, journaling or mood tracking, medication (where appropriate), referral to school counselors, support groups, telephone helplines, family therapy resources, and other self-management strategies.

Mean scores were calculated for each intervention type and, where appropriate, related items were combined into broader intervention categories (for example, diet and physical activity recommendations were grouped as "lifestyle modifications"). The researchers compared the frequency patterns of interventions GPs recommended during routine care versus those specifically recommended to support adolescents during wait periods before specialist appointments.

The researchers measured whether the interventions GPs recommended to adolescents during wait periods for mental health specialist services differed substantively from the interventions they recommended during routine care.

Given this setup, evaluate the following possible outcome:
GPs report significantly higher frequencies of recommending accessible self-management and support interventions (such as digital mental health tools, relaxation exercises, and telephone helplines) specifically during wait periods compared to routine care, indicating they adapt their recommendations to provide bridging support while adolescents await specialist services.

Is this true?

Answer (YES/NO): NO